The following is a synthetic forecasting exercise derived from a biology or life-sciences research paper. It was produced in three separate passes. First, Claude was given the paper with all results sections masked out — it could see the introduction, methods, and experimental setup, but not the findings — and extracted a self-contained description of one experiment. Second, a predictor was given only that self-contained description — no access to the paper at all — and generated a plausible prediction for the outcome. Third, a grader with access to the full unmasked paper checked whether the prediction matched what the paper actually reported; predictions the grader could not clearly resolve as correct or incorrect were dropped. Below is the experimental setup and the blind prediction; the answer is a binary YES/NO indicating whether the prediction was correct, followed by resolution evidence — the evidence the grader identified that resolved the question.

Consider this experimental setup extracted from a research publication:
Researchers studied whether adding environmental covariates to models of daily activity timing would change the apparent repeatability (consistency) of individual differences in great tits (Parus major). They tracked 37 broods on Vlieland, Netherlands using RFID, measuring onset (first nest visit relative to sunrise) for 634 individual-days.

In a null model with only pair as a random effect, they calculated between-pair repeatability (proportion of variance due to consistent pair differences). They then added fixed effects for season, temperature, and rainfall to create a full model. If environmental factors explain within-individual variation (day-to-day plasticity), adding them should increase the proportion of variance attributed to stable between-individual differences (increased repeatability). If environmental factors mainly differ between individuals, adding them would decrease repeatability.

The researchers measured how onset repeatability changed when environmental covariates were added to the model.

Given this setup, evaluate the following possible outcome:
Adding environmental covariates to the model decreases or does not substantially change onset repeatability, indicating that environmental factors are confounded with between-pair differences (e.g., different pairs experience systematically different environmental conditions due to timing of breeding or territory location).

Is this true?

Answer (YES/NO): NO